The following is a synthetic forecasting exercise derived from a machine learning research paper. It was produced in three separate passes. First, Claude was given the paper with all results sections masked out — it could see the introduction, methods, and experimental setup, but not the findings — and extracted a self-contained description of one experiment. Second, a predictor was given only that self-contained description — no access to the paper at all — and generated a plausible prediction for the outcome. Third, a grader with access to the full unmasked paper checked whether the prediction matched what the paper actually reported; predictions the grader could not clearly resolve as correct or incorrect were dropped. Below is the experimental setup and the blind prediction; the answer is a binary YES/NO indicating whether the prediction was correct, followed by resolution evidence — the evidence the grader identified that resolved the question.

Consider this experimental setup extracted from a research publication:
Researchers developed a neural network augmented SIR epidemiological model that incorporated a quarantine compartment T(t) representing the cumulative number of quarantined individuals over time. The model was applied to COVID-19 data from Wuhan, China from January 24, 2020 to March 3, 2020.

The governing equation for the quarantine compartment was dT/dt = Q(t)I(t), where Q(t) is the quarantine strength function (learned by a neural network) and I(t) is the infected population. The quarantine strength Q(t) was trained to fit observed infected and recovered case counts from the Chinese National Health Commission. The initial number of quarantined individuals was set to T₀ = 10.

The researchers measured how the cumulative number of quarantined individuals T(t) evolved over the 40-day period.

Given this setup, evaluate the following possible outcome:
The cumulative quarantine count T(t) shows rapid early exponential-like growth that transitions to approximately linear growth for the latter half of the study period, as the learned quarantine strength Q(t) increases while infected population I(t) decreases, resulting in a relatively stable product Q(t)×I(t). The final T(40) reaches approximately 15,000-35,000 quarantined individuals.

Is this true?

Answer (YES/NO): NO